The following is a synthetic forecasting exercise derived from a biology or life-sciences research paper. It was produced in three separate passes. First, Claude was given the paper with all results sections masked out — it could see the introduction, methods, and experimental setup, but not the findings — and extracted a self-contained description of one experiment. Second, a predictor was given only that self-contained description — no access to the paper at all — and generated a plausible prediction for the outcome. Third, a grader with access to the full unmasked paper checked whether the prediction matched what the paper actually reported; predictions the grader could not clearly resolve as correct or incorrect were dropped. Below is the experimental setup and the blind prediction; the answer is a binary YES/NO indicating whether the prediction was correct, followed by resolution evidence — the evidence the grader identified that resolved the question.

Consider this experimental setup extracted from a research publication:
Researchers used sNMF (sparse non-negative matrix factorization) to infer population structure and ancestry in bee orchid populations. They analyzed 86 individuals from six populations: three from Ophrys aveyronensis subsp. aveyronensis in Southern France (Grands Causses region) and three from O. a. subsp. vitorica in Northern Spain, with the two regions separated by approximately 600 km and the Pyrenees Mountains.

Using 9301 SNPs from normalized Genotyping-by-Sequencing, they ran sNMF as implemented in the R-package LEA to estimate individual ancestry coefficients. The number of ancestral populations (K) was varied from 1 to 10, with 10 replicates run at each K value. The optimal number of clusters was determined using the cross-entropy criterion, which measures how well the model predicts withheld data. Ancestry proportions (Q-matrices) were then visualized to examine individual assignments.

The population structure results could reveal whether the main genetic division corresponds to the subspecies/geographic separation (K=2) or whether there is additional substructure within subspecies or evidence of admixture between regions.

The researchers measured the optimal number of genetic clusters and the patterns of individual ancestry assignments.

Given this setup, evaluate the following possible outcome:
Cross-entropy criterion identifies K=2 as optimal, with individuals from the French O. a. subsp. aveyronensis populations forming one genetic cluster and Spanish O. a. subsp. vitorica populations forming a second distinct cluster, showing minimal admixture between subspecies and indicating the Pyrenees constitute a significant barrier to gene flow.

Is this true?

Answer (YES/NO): NO